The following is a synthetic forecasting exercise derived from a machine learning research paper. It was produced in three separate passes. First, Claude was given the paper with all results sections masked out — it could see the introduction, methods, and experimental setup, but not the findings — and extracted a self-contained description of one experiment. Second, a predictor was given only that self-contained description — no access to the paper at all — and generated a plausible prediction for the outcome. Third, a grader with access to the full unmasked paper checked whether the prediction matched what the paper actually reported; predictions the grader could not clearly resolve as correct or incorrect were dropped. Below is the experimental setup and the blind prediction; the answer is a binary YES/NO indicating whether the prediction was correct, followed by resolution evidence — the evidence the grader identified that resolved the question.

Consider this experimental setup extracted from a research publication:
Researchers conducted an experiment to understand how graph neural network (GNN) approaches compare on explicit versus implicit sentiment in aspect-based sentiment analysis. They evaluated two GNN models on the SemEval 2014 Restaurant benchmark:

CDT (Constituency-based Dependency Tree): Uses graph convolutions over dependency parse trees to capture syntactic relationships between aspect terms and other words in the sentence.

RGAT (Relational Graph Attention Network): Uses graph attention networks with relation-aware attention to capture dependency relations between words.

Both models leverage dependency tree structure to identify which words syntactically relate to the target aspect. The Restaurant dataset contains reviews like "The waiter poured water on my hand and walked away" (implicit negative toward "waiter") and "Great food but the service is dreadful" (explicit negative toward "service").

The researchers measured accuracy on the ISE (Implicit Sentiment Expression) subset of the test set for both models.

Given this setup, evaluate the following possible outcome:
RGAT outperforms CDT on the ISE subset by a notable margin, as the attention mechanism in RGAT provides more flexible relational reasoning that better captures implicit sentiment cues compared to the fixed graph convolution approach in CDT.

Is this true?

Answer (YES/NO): NO